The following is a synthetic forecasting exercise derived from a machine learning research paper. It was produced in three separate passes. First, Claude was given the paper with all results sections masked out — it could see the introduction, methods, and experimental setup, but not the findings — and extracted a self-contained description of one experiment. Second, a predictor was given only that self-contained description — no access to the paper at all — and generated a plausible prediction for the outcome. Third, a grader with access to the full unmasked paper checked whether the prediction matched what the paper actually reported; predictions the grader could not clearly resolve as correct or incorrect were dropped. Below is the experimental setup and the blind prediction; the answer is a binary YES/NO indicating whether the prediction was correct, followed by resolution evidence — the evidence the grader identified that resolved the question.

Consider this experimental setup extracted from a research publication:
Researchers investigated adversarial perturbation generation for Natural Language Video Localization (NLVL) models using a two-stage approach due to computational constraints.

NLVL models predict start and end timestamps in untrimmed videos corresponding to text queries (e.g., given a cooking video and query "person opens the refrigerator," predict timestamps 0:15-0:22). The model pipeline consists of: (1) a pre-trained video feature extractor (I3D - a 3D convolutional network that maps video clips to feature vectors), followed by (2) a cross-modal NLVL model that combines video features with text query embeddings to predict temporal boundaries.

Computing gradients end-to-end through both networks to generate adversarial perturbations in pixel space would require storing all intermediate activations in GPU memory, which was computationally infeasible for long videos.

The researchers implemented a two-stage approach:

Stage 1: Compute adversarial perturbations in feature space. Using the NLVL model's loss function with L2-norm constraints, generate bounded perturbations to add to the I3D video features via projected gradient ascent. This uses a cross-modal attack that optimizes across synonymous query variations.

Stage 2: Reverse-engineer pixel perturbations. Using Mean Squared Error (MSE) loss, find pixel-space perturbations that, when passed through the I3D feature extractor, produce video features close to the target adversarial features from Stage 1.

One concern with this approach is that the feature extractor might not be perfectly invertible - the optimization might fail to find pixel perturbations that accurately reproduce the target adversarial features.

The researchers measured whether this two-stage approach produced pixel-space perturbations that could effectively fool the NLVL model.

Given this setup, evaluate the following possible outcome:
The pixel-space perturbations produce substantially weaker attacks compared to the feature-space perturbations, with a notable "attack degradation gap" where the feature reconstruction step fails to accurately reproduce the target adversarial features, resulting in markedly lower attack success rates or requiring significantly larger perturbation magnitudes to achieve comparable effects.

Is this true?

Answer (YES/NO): NO